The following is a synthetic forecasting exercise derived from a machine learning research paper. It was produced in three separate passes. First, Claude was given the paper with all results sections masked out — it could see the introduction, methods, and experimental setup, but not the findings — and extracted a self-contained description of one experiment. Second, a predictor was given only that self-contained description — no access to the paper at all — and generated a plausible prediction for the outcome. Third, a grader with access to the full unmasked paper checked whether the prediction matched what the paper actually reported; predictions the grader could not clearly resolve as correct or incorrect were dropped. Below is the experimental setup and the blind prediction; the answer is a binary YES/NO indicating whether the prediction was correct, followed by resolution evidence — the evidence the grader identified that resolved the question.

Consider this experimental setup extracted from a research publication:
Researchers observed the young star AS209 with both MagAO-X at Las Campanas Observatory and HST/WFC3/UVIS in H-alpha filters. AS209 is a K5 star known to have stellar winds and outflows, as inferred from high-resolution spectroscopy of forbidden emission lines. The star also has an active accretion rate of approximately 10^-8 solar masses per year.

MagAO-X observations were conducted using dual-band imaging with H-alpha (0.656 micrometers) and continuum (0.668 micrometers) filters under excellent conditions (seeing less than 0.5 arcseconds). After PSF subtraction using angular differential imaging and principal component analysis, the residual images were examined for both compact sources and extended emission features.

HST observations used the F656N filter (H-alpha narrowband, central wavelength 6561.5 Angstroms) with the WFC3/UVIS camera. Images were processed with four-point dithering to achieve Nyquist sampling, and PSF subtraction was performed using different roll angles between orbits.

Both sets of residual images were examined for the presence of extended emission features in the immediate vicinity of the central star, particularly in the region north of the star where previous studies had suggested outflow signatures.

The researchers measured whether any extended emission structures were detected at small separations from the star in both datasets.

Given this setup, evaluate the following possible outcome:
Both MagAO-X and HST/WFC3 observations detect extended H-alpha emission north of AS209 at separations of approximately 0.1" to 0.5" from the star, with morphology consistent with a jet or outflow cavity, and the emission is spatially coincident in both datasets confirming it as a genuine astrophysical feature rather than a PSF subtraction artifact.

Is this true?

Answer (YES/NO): YES